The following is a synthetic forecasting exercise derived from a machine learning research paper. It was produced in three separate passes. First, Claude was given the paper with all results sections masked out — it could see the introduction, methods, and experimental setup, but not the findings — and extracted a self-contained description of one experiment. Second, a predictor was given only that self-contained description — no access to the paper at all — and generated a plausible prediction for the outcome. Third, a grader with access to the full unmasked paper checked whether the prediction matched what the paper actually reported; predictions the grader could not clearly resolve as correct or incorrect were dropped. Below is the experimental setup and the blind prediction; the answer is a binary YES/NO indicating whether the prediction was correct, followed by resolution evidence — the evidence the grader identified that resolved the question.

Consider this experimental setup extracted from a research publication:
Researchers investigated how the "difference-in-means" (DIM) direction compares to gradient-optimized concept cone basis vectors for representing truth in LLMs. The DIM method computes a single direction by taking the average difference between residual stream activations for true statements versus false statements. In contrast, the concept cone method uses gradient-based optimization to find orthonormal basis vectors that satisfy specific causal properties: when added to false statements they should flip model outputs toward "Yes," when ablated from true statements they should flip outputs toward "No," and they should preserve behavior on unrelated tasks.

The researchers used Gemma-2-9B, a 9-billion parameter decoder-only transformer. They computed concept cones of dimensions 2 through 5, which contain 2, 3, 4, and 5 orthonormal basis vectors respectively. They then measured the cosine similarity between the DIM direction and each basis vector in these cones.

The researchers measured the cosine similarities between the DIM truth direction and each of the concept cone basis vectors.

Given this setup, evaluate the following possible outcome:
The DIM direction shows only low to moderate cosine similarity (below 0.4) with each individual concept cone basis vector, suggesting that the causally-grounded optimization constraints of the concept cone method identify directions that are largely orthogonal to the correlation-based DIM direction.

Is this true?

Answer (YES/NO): YES